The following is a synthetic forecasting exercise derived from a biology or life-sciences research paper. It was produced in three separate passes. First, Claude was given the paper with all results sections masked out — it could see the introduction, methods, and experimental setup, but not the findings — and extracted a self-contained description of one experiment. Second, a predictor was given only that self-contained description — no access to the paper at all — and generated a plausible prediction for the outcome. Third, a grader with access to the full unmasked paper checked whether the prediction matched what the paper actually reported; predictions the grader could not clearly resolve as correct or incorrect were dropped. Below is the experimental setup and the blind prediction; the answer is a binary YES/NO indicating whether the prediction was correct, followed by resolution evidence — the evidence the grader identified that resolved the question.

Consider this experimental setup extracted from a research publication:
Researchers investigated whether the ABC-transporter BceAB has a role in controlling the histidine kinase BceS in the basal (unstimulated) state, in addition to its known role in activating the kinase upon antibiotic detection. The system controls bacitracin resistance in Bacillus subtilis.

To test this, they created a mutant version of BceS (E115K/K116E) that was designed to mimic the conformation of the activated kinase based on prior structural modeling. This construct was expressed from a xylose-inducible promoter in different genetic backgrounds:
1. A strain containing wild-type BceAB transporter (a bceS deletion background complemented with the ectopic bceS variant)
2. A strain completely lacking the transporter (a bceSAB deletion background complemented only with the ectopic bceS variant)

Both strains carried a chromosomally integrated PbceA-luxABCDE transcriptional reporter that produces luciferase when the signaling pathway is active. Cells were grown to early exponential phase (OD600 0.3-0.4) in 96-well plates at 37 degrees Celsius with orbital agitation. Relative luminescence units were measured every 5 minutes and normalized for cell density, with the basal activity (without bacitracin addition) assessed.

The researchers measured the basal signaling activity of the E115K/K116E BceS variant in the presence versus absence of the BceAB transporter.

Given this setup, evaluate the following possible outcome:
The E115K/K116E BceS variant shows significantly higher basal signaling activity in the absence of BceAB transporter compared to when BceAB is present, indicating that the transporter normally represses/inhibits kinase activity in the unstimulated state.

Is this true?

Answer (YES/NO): YES